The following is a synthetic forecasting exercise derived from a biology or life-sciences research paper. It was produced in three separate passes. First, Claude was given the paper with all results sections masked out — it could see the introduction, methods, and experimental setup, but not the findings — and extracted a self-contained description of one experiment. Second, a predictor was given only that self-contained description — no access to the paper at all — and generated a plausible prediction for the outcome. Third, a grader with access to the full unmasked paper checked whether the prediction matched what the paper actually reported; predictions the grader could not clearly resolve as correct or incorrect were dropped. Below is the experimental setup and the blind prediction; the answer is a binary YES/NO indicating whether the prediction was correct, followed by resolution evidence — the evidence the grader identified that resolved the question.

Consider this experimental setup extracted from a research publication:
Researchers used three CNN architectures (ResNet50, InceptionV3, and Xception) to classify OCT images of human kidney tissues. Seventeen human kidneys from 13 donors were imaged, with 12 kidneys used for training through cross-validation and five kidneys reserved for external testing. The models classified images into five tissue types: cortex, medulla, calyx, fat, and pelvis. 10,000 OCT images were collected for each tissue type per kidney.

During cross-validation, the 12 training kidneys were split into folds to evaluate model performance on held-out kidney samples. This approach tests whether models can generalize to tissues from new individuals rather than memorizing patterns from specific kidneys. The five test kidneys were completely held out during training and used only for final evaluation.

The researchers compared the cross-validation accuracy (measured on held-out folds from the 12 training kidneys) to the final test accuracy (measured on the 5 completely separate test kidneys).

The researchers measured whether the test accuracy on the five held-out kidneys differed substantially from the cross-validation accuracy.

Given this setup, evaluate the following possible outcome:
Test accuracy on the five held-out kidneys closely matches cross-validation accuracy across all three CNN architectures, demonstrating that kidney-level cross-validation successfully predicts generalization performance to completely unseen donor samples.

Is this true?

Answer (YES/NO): NO